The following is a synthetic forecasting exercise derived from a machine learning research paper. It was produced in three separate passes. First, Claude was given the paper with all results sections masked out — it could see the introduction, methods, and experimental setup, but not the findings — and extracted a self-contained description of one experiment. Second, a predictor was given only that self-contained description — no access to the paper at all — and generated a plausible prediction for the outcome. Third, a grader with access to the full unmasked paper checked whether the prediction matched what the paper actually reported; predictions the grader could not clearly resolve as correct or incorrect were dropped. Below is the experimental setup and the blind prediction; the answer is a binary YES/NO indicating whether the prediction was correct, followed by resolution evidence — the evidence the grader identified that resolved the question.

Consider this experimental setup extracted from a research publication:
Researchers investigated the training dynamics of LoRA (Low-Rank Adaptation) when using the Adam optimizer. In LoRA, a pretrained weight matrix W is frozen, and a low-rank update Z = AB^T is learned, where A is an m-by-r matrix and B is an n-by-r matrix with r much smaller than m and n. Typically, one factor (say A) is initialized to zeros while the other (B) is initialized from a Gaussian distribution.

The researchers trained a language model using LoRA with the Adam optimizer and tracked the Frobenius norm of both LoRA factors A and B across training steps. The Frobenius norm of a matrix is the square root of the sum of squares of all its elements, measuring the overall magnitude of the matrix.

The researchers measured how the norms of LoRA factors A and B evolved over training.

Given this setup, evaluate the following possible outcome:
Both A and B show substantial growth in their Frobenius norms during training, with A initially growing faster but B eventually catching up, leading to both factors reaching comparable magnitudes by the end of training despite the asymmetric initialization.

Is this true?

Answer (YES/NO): NO